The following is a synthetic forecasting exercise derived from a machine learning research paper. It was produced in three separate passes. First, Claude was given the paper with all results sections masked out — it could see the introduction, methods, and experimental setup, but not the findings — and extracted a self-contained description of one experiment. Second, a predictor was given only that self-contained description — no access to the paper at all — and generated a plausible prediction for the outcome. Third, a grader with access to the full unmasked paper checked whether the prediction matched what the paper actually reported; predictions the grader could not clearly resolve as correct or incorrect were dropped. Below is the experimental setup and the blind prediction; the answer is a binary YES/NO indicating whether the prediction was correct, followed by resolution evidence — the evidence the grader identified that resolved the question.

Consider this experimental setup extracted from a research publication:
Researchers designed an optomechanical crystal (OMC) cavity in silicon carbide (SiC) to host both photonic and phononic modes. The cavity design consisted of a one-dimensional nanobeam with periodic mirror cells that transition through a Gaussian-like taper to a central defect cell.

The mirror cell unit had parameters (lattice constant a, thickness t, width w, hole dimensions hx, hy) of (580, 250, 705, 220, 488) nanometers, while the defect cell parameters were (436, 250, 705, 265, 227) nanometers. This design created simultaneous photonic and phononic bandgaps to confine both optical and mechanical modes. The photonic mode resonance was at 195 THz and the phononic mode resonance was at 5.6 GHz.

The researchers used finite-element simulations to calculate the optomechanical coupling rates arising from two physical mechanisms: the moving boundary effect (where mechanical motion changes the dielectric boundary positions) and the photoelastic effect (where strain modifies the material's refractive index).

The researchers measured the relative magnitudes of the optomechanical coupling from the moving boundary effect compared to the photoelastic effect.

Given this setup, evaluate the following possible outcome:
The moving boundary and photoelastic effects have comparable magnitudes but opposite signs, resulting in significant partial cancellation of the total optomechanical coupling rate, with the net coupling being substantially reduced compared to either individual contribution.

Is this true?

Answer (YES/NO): NO